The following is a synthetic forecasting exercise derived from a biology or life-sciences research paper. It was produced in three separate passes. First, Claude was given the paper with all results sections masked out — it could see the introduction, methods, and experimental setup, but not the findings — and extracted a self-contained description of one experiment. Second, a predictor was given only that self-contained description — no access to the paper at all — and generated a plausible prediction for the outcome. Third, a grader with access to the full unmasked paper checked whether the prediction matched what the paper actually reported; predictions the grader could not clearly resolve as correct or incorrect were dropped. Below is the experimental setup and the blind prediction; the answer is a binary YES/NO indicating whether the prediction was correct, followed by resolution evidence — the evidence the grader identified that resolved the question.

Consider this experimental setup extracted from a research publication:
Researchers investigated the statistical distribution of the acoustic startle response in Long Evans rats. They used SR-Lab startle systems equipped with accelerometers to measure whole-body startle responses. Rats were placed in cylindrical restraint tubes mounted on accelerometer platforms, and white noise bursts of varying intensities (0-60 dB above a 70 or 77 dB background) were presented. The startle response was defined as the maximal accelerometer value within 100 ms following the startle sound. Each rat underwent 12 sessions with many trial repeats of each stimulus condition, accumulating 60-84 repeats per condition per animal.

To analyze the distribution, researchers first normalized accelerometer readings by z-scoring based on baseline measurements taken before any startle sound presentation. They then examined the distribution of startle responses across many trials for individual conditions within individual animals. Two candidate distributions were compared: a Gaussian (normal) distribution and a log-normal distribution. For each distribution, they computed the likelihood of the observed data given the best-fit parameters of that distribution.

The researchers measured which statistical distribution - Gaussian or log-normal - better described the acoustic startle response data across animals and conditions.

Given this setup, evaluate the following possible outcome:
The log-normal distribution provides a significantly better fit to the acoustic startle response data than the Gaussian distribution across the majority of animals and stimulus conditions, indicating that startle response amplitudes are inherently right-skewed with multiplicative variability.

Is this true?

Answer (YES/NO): YES